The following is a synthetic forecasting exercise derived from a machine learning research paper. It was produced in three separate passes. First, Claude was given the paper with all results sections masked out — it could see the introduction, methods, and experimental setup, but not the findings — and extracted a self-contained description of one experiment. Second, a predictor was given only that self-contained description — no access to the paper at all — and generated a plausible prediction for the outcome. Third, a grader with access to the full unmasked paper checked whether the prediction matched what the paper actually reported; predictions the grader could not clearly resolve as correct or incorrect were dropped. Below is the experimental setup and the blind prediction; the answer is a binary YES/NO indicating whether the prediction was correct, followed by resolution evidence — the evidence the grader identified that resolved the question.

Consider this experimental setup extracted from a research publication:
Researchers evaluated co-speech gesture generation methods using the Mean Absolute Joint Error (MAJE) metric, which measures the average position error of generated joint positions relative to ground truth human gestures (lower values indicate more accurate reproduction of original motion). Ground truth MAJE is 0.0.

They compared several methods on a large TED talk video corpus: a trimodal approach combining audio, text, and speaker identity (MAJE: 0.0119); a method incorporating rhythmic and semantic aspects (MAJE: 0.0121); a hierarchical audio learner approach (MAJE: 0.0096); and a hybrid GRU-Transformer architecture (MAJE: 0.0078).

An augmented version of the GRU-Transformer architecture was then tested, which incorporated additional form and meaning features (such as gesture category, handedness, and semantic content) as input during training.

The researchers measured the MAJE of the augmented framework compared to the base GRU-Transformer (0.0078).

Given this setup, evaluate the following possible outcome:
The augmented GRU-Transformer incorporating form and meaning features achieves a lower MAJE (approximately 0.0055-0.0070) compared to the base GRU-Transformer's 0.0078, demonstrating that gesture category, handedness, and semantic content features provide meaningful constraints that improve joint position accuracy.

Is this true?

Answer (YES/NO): NO